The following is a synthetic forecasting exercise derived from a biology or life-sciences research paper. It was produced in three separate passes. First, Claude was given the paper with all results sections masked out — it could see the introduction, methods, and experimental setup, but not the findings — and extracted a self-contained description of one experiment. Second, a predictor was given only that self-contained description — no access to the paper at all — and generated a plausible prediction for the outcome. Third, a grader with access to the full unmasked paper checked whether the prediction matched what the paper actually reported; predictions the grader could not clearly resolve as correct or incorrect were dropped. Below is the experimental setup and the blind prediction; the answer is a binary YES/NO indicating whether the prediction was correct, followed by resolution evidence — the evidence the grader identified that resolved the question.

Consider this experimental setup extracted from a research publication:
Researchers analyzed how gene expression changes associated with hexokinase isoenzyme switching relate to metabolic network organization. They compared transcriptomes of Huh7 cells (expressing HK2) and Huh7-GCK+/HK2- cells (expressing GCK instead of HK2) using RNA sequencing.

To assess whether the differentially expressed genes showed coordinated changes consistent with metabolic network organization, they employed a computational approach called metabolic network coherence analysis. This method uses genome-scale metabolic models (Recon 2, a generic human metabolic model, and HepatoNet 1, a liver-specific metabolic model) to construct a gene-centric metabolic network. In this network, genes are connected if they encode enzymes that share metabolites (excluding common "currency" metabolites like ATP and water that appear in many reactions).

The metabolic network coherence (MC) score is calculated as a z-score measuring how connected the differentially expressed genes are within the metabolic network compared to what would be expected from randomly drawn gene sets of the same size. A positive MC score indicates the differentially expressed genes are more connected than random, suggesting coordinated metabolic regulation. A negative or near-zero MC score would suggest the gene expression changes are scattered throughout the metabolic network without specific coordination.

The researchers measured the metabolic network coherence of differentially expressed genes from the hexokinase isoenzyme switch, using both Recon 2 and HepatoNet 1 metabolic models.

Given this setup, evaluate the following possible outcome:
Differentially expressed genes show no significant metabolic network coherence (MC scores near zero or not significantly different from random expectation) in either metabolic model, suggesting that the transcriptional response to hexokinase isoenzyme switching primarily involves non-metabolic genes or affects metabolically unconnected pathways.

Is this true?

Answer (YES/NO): NO